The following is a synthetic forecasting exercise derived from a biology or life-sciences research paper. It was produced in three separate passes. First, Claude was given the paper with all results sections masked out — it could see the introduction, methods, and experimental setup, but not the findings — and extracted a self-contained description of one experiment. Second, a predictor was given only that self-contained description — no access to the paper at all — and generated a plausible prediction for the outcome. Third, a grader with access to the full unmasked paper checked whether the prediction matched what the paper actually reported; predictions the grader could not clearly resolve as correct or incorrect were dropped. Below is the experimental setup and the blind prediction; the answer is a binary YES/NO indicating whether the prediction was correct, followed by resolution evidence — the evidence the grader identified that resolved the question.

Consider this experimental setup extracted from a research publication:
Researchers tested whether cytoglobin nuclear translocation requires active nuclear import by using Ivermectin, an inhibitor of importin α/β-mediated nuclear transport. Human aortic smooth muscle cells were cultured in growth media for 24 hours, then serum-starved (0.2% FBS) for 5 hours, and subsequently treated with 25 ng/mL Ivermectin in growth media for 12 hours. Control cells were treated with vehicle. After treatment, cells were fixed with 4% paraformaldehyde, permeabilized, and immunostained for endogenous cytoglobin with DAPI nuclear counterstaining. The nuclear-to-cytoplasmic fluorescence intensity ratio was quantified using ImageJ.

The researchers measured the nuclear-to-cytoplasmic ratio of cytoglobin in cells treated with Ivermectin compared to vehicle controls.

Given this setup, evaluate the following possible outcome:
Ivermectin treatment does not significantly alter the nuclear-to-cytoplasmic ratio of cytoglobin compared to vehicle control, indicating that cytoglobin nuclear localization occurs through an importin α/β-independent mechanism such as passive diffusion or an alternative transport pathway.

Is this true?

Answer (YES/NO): NO